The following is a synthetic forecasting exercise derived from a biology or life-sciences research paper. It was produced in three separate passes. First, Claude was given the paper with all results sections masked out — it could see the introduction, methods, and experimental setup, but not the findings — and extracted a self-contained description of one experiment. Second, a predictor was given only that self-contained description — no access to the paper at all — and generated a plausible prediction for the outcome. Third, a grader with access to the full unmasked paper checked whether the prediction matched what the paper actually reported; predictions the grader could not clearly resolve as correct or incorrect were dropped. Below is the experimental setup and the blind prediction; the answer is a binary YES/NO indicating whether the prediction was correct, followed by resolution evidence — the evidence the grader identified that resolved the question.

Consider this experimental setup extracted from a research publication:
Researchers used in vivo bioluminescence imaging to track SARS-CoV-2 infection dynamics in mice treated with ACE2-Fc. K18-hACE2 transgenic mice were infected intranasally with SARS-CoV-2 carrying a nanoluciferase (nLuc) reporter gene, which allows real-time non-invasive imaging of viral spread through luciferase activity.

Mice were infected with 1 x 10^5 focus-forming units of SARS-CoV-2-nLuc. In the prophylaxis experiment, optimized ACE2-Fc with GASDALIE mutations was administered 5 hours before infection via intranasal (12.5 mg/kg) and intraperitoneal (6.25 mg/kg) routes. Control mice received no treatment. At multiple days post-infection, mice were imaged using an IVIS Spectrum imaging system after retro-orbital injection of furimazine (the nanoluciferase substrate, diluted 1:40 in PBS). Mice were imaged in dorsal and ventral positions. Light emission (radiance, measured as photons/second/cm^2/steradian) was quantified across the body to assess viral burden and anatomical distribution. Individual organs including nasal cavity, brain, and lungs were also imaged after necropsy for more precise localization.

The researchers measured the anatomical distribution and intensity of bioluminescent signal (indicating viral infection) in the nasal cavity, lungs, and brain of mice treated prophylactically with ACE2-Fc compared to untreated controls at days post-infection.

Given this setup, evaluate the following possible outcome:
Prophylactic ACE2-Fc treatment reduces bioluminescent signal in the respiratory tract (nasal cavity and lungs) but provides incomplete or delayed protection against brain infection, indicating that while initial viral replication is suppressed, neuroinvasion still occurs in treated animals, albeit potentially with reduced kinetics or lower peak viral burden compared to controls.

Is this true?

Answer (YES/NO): NO